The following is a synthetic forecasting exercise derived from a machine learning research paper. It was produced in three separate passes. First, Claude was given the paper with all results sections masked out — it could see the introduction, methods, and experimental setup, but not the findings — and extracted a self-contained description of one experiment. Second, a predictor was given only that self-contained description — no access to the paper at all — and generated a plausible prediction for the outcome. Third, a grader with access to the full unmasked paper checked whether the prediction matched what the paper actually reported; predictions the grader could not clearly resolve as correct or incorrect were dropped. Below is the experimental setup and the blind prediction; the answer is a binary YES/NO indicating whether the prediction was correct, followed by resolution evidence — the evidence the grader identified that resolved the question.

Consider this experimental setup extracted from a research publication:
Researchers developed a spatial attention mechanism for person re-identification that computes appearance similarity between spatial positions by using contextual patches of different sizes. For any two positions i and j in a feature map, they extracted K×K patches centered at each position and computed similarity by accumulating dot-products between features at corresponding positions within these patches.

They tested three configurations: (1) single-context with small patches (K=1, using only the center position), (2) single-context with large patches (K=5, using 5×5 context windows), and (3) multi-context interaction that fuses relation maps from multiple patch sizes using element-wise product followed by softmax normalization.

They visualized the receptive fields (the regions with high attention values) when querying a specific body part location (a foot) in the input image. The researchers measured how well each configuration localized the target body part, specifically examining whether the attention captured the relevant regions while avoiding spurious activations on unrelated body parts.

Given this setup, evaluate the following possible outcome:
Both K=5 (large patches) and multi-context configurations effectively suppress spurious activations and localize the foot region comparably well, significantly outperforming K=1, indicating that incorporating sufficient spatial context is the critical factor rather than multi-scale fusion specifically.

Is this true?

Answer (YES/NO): NO